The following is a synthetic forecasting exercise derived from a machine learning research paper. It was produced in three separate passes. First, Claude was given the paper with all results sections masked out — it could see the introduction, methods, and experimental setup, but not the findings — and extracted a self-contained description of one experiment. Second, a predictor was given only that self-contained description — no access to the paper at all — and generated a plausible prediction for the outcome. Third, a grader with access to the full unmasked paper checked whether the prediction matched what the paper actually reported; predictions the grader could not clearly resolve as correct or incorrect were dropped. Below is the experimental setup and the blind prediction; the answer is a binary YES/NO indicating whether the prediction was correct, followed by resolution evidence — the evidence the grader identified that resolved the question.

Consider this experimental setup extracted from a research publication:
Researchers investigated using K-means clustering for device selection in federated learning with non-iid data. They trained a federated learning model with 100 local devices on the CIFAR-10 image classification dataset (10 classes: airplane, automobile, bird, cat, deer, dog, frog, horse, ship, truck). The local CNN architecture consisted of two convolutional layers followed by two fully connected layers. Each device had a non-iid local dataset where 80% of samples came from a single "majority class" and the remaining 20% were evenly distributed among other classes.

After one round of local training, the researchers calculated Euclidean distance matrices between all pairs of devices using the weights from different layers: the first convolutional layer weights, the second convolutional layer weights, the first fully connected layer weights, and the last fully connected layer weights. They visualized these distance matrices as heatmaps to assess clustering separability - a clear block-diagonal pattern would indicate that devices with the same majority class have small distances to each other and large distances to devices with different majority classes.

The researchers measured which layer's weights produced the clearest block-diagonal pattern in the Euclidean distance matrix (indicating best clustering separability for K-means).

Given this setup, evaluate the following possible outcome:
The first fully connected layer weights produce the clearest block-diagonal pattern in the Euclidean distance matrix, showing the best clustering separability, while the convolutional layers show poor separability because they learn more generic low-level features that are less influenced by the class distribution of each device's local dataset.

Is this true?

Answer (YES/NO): NO